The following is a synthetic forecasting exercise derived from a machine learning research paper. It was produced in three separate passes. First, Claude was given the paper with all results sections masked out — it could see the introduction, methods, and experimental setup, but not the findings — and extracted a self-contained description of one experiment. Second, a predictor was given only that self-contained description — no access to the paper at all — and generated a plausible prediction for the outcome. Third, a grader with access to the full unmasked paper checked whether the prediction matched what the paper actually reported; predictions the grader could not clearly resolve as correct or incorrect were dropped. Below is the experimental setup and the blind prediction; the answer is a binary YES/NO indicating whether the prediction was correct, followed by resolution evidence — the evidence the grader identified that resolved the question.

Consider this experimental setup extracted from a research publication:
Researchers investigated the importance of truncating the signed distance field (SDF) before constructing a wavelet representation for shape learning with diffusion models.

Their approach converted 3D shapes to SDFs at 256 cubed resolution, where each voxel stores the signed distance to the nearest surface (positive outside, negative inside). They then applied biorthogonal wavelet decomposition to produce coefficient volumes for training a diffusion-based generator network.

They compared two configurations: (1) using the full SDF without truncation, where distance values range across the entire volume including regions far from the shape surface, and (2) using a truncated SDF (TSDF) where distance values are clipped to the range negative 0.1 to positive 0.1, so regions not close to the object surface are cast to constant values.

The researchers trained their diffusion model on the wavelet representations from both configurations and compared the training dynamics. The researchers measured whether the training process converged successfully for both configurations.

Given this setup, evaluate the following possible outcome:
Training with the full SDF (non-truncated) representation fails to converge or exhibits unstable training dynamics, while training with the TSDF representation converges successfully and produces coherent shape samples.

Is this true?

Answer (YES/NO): YES